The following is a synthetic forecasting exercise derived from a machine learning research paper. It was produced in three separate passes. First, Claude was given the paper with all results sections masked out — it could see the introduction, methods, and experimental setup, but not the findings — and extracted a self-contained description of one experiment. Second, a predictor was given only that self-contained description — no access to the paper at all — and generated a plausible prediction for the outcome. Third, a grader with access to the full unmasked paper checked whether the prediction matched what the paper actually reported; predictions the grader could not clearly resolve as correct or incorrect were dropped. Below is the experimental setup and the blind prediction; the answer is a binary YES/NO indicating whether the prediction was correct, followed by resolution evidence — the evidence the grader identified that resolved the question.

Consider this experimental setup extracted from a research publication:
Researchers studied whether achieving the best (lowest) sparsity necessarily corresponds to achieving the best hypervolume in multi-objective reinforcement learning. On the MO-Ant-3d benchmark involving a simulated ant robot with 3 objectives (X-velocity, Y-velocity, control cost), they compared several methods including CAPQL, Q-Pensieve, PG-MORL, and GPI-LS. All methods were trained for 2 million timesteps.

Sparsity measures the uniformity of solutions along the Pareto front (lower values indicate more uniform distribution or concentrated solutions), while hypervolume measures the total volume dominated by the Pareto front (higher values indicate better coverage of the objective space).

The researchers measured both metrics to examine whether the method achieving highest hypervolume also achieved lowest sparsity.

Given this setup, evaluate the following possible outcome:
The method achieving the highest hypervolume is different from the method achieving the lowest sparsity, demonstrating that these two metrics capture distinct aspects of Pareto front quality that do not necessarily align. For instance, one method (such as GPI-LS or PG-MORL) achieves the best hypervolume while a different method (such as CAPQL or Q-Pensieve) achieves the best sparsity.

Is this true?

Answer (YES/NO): NO